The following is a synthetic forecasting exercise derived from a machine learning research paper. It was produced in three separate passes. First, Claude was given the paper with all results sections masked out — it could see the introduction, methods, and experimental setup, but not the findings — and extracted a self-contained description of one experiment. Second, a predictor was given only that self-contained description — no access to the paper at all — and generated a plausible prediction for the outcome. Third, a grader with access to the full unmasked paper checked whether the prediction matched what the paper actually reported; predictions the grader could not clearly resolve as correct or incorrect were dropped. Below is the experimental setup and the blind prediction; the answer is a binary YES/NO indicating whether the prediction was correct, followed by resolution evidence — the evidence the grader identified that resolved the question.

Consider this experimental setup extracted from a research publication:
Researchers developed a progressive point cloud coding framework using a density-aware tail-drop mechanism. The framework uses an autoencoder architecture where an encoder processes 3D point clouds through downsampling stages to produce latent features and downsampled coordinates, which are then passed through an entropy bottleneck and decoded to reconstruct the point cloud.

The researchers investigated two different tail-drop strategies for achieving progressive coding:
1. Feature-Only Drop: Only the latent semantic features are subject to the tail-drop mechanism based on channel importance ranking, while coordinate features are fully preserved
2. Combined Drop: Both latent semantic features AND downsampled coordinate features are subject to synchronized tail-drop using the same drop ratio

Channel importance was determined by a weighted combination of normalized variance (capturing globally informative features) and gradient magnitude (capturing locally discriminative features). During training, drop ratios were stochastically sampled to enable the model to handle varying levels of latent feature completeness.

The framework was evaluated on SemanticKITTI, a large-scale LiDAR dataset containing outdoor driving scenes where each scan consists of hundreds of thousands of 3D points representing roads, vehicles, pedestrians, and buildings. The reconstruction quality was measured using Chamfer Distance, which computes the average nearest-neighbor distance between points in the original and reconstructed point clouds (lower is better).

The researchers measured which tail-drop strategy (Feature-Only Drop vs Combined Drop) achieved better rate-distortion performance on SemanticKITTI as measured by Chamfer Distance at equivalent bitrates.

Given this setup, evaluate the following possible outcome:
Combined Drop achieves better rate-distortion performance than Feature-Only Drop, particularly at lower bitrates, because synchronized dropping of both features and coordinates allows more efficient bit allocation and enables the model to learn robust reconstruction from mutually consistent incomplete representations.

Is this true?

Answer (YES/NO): YES